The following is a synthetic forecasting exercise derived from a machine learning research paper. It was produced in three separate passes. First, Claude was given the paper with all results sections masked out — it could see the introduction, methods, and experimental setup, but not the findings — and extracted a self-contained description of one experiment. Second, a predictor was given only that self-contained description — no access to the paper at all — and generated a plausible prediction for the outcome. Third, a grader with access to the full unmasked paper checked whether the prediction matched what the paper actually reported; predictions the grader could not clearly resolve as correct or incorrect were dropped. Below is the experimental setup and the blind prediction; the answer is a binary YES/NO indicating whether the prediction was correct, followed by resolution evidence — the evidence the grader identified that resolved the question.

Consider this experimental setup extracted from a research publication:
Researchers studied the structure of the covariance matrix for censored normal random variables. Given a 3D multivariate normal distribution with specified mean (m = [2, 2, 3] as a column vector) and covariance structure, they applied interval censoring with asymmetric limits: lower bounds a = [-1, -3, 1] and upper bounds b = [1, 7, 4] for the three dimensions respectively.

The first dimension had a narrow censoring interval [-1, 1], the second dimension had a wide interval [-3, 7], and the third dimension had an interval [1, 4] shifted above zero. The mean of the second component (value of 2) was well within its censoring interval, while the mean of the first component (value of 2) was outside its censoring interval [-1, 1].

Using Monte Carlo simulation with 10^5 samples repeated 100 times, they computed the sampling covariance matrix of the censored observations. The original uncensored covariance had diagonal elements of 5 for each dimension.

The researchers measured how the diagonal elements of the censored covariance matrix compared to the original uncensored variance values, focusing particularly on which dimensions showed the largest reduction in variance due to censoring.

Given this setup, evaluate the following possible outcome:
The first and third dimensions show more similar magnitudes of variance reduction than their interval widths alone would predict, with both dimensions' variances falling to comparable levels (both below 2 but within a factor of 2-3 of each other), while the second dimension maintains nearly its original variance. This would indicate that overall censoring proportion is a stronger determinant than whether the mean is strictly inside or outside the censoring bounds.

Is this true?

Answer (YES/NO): NO